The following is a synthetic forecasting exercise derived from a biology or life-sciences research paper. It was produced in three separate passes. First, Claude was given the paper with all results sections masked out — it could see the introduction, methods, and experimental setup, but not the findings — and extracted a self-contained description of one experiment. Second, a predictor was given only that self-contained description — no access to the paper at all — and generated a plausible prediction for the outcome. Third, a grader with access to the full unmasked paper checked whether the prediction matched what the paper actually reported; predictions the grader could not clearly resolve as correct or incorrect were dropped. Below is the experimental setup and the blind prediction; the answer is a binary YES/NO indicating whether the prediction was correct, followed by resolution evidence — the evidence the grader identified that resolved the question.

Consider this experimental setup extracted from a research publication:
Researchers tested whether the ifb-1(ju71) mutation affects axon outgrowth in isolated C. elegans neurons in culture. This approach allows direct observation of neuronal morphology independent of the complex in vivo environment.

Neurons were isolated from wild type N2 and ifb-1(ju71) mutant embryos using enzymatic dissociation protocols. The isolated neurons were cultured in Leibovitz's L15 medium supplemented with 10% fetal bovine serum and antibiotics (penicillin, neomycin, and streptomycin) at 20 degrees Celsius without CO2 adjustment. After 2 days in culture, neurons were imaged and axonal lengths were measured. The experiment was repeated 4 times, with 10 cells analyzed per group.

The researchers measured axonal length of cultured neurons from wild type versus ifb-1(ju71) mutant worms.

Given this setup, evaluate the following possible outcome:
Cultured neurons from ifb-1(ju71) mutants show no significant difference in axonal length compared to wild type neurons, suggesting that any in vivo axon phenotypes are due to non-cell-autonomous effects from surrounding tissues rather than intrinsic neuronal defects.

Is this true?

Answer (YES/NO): NO